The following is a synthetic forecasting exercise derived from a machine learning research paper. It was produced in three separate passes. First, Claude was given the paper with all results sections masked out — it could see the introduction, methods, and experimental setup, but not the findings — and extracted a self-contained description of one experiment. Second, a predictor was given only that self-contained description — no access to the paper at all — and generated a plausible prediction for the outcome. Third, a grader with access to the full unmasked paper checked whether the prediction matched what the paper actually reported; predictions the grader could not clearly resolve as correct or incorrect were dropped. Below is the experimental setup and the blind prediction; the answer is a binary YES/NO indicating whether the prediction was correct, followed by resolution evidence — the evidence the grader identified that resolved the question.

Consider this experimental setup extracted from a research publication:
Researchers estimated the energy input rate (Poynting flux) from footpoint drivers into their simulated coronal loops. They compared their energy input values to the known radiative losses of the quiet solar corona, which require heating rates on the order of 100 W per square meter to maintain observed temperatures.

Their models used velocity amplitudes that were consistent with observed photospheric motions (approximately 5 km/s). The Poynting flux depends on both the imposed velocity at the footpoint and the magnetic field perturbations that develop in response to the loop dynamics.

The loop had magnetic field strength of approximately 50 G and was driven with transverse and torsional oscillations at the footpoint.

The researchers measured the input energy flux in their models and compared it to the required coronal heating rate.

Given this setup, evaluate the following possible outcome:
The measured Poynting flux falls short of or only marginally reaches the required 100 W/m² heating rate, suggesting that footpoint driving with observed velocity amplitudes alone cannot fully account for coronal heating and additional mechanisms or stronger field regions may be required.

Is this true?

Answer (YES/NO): YES